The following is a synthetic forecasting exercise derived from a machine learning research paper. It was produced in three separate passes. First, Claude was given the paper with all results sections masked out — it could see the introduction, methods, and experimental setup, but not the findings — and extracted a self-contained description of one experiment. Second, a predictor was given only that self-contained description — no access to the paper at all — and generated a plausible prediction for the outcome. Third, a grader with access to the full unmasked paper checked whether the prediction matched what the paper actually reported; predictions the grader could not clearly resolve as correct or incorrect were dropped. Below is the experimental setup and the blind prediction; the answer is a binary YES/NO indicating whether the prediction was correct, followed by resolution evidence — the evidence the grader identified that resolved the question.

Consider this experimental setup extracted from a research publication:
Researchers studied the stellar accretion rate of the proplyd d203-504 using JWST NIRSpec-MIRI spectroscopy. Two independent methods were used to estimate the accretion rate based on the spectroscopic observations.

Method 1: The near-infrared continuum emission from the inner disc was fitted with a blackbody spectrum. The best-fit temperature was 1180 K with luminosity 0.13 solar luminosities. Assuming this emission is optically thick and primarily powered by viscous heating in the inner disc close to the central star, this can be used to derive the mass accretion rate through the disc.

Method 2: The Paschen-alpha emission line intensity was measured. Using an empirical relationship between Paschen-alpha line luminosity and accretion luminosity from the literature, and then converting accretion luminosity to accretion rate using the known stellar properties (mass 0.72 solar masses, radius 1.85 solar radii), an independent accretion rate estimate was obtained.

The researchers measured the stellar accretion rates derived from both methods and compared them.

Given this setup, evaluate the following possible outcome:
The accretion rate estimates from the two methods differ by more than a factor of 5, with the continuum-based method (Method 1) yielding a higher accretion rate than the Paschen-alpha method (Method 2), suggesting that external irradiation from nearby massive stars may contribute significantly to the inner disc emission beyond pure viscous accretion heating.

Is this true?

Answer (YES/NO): NO